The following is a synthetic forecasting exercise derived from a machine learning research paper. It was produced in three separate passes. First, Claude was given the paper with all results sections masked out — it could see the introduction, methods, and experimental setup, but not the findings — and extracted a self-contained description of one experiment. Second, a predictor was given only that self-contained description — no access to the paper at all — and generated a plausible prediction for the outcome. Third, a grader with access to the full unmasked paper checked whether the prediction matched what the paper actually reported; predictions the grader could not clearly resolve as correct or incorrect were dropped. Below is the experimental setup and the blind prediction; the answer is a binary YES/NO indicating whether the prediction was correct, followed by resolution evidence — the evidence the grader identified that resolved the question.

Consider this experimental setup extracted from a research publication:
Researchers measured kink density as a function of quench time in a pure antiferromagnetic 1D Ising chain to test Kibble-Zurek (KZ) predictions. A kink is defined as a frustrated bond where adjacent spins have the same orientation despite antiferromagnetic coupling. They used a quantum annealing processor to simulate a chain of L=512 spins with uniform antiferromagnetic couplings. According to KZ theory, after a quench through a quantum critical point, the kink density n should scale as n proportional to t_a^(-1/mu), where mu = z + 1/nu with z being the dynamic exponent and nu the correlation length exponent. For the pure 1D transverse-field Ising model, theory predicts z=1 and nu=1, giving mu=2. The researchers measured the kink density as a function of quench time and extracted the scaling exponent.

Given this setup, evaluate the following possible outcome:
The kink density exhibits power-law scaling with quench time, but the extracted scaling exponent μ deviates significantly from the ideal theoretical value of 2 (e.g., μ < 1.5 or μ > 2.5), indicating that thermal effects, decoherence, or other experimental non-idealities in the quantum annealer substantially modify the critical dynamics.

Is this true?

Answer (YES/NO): NO